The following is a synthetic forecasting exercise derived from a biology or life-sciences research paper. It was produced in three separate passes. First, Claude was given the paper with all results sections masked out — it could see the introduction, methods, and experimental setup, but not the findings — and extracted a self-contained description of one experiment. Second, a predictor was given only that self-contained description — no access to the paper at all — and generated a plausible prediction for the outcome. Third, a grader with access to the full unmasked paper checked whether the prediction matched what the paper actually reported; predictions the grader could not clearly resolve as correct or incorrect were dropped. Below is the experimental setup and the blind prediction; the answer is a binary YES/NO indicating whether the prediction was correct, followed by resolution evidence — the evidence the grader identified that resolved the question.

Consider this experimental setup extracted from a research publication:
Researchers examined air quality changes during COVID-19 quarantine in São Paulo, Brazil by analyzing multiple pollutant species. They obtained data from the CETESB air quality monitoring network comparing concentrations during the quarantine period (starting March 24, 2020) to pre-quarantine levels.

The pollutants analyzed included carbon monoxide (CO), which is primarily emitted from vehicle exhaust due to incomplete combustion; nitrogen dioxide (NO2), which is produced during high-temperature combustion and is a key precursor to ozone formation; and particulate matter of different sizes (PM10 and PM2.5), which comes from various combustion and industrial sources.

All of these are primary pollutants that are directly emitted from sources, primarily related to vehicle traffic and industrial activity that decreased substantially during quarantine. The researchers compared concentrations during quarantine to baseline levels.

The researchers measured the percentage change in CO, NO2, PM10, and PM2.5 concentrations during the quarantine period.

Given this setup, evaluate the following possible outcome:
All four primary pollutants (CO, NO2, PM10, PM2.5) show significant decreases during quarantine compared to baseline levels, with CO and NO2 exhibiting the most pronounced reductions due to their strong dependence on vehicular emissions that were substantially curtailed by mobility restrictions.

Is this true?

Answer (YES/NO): YES